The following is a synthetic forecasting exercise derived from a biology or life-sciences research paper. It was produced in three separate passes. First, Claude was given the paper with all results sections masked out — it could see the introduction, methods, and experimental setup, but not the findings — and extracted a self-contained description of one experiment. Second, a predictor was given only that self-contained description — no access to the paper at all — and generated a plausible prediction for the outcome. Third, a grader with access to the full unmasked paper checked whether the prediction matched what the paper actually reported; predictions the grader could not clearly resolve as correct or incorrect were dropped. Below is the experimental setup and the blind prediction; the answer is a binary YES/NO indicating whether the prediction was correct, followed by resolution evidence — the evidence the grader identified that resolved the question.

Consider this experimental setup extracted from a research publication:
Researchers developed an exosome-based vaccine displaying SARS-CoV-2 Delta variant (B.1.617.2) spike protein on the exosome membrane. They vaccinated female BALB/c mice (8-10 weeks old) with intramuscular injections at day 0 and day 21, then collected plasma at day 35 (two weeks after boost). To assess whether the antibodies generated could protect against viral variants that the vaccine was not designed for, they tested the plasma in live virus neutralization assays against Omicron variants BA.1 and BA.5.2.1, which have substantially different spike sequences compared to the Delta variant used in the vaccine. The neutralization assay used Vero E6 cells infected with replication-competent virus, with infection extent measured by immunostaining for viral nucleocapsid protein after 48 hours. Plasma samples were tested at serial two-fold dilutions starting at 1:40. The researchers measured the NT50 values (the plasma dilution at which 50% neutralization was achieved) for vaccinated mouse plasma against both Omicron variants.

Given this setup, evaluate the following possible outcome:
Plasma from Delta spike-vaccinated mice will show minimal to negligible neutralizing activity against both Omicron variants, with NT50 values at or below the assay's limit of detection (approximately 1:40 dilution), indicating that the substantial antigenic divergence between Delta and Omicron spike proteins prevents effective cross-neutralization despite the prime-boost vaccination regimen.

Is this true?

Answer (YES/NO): NO